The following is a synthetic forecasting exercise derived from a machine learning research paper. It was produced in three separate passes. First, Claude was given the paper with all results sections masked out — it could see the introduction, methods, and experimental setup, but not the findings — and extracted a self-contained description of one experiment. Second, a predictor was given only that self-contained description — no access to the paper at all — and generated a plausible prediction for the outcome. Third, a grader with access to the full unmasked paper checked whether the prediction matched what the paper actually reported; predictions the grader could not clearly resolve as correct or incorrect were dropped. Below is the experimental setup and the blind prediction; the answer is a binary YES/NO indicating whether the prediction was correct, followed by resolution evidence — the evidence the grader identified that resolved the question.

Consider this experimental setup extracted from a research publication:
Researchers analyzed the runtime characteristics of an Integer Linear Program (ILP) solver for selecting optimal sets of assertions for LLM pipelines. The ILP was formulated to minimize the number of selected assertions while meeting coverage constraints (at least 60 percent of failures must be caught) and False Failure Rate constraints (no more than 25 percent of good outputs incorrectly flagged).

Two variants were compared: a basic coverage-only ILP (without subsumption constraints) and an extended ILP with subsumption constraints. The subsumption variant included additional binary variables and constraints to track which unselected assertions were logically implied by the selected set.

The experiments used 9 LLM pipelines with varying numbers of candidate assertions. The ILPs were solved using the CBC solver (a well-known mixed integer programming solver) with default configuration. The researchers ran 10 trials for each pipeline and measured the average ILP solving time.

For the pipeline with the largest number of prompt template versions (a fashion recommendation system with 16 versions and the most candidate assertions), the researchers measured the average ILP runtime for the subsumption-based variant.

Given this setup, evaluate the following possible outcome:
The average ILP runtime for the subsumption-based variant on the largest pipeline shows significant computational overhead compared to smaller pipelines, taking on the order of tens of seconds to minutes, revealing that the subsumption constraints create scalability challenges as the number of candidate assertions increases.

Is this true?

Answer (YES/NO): NO